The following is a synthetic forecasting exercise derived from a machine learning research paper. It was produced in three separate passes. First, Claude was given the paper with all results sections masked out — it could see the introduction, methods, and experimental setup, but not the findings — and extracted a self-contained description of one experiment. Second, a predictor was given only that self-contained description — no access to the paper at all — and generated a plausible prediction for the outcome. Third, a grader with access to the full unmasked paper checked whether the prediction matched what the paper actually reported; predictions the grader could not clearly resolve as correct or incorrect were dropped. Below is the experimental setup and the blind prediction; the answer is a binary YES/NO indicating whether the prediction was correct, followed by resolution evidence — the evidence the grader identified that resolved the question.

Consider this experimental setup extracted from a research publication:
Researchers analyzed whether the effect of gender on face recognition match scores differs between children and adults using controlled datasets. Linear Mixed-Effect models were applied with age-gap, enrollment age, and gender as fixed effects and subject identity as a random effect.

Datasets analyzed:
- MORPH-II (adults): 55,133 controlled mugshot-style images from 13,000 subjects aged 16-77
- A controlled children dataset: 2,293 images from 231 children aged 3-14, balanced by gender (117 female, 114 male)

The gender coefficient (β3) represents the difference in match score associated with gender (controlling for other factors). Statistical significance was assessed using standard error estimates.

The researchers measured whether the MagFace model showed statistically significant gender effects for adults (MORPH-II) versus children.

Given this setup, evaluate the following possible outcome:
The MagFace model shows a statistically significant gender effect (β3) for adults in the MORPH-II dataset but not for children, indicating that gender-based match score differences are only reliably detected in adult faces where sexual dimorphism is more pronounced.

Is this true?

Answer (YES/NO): YES